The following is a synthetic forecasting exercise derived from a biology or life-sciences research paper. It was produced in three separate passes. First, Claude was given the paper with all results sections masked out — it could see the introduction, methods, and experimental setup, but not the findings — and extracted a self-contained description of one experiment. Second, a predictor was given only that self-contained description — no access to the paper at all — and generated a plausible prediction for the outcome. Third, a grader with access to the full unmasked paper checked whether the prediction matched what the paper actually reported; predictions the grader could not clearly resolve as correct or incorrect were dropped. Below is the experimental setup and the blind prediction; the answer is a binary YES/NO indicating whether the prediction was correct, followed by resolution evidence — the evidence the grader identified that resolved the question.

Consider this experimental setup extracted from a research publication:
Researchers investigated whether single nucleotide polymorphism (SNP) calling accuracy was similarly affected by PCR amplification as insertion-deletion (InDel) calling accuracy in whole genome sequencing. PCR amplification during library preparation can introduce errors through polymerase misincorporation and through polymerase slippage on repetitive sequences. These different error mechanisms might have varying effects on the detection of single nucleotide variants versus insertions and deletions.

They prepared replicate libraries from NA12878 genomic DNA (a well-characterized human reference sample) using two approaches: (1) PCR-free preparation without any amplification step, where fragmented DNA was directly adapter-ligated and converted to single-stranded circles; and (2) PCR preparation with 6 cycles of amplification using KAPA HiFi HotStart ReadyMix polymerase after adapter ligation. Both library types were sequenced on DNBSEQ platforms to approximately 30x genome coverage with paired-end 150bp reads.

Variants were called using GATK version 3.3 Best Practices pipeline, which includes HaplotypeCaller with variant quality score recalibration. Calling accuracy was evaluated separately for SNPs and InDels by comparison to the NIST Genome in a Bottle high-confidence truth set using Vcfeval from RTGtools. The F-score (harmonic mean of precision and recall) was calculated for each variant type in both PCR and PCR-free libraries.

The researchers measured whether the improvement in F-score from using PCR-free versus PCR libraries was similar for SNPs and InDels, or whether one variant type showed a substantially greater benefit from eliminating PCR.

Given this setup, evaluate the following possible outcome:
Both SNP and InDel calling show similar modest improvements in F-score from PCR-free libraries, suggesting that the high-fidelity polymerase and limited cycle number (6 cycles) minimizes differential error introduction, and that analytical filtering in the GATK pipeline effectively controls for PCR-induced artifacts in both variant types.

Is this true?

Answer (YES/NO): NO